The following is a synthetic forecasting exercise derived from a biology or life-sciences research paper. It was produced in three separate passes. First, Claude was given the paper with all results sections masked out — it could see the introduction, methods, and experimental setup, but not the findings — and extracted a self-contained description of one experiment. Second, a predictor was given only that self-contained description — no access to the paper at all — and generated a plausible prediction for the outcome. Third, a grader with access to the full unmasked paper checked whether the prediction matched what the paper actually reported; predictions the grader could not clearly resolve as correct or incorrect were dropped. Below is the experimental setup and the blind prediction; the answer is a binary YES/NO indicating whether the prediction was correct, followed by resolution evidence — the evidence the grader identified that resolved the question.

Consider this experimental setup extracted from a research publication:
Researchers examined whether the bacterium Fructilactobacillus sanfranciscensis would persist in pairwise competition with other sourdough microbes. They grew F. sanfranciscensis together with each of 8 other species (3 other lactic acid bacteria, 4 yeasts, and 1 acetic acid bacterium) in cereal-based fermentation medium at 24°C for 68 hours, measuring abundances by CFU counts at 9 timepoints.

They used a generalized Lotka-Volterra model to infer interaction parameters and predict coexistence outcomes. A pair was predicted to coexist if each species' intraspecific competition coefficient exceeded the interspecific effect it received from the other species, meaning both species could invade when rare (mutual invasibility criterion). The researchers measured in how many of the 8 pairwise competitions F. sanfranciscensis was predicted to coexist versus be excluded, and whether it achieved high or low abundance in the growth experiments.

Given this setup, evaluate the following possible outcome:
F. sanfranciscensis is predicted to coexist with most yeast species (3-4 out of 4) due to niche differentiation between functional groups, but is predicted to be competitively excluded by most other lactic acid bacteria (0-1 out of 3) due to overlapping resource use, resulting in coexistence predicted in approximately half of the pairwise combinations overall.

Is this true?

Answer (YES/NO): NO